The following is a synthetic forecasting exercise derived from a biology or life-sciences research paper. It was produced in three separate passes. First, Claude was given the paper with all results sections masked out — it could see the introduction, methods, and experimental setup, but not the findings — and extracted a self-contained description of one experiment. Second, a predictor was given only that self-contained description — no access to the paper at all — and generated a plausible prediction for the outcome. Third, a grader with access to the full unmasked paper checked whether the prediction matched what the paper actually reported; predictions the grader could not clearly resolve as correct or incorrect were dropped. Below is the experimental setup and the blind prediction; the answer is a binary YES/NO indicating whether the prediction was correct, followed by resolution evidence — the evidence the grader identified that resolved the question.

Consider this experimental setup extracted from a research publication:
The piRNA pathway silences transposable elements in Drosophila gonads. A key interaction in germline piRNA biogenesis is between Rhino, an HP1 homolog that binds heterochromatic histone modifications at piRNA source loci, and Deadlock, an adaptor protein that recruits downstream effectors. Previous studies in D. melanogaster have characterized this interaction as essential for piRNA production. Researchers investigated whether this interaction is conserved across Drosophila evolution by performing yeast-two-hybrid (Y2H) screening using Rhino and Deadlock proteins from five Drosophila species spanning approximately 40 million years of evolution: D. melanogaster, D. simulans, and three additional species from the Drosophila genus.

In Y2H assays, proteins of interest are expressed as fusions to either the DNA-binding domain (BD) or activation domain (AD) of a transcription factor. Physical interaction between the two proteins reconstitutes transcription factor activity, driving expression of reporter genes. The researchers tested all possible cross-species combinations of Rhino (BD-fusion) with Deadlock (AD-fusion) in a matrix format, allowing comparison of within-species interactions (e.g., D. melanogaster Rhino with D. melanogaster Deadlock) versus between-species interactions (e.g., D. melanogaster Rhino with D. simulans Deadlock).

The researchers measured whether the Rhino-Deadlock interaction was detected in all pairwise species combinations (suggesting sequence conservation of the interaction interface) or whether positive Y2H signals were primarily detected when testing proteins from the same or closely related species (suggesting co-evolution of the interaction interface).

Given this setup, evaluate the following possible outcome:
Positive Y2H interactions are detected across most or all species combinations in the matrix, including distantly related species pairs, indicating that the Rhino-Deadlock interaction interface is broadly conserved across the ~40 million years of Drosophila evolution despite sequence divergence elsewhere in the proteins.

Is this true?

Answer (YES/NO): NO